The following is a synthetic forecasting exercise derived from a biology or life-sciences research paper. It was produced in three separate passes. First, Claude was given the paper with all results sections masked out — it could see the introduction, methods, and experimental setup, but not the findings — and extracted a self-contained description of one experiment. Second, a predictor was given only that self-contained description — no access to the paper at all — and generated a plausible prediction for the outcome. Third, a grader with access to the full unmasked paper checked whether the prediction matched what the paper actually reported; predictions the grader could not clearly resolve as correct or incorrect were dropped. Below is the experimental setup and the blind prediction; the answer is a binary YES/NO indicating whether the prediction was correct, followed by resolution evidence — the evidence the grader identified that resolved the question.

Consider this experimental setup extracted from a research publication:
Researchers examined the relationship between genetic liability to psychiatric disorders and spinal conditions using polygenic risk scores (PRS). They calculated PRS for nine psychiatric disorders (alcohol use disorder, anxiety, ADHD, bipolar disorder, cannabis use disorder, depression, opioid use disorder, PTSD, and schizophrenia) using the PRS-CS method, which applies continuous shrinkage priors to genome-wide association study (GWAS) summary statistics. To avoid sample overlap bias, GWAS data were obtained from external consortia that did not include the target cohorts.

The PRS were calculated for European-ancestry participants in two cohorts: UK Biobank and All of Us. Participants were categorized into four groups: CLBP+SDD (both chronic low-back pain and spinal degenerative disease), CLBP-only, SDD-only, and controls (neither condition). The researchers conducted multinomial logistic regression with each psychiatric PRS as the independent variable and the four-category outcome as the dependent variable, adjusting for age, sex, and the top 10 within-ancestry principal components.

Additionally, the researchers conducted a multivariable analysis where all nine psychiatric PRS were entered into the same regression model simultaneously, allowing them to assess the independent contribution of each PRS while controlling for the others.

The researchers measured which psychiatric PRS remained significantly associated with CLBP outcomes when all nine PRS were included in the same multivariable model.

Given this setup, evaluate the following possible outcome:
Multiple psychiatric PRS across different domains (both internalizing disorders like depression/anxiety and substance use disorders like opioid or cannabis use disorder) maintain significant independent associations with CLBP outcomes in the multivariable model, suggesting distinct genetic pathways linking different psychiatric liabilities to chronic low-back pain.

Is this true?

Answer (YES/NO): NO